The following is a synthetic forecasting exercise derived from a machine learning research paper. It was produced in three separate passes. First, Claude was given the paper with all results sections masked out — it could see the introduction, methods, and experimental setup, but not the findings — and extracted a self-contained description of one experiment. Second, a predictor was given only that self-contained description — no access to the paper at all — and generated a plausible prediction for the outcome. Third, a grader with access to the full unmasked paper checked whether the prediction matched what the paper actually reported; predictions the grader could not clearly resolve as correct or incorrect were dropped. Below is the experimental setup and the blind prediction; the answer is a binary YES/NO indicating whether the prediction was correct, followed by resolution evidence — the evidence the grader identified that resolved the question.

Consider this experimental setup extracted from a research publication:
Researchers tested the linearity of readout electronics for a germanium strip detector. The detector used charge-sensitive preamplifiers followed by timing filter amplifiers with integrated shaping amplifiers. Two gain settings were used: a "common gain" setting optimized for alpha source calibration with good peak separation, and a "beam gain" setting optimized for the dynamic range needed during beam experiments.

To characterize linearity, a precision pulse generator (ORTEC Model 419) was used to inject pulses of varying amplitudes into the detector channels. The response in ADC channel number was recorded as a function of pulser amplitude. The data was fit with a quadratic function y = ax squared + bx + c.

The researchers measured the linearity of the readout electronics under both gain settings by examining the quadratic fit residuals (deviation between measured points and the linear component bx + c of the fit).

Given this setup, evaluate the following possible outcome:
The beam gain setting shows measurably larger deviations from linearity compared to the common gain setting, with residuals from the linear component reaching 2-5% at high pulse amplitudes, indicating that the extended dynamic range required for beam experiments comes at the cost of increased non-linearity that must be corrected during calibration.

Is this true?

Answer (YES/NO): NO